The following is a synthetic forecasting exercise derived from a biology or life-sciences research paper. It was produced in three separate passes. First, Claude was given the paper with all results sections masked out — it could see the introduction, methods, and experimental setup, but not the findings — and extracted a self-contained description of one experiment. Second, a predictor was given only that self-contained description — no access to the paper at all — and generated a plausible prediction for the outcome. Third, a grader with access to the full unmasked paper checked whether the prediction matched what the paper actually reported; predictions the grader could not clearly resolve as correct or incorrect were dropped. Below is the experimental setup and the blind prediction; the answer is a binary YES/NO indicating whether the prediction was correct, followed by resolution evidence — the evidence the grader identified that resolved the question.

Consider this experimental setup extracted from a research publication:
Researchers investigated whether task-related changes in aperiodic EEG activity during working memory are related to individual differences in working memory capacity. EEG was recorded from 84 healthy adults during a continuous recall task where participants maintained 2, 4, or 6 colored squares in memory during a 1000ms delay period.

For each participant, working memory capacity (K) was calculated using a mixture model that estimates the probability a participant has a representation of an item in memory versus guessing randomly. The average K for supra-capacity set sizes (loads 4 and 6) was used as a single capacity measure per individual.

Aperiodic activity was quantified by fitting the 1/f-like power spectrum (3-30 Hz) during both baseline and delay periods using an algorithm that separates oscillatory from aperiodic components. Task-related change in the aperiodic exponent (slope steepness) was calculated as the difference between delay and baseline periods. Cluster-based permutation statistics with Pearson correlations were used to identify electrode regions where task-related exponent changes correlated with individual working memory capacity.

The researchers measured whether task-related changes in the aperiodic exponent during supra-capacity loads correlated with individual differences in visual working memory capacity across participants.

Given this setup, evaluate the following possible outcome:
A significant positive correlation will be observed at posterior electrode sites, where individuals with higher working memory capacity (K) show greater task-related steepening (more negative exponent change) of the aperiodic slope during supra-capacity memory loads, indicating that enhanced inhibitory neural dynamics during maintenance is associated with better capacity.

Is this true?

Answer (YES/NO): NO